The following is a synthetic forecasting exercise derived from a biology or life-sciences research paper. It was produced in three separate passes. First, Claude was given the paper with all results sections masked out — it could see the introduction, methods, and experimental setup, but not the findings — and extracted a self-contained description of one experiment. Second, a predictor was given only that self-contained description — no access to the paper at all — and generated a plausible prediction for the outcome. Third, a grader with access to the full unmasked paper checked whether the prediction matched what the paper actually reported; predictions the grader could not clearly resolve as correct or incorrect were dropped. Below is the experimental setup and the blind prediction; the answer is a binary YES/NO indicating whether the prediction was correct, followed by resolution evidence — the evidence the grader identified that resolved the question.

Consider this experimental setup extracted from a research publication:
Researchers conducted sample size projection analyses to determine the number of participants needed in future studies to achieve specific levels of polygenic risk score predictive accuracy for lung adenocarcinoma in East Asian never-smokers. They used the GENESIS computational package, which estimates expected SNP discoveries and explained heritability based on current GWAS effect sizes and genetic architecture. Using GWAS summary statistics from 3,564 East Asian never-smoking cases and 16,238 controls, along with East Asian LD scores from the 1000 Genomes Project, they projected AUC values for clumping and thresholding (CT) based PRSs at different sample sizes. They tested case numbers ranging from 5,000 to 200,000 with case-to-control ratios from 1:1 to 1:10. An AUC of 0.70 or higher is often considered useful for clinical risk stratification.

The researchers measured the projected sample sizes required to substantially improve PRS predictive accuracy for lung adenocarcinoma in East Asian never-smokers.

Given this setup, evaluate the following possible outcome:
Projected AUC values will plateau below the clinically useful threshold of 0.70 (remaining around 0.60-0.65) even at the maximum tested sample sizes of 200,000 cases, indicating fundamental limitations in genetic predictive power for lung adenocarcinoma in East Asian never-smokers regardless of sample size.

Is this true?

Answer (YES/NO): NO